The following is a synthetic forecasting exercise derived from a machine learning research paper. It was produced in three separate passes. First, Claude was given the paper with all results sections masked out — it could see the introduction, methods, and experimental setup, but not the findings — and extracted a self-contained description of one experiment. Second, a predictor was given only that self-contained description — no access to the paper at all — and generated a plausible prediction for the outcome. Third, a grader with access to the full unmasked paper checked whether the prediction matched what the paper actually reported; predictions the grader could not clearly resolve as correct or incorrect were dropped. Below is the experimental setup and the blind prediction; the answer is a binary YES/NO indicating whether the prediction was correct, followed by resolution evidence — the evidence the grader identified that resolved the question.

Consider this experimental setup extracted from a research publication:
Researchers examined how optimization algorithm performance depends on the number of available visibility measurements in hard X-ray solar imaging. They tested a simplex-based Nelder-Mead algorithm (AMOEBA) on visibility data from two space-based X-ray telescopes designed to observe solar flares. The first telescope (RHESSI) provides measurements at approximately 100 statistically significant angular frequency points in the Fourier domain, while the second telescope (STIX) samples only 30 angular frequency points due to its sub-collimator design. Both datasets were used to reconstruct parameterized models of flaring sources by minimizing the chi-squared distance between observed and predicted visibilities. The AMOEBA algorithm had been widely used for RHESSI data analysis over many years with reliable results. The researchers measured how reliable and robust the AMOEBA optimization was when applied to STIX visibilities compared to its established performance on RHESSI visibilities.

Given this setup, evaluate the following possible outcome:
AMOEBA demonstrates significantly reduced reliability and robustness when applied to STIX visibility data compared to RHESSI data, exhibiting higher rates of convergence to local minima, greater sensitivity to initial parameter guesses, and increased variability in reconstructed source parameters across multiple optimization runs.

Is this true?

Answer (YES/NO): YES